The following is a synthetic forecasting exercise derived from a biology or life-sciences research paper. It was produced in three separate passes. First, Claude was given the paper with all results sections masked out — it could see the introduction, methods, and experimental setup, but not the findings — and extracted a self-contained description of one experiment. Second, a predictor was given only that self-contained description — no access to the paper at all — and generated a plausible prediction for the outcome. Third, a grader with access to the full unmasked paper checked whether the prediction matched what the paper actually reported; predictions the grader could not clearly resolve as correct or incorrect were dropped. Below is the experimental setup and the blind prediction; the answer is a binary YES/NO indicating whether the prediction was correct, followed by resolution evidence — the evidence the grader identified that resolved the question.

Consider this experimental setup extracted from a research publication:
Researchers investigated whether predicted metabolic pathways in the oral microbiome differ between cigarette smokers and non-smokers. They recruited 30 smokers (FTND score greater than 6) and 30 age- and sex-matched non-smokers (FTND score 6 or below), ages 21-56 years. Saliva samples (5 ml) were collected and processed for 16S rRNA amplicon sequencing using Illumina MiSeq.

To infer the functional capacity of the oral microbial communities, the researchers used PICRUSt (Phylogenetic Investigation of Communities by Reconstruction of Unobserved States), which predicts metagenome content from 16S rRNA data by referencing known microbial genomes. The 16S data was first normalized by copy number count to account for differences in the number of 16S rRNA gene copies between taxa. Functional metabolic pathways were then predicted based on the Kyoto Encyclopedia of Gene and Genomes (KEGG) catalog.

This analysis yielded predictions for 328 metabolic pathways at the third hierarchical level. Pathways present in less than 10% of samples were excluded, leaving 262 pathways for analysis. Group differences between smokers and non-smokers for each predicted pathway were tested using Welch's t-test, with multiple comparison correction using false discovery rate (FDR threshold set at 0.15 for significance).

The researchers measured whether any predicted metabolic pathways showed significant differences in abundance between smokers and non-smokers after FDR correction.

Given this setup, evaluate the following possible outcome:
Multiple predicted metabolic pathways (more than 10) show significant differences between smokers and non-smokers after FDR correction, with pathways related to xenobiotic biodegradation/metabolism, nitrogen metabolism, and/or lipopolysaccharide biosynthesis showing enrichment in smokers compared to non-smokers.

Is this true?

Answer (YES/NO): NO